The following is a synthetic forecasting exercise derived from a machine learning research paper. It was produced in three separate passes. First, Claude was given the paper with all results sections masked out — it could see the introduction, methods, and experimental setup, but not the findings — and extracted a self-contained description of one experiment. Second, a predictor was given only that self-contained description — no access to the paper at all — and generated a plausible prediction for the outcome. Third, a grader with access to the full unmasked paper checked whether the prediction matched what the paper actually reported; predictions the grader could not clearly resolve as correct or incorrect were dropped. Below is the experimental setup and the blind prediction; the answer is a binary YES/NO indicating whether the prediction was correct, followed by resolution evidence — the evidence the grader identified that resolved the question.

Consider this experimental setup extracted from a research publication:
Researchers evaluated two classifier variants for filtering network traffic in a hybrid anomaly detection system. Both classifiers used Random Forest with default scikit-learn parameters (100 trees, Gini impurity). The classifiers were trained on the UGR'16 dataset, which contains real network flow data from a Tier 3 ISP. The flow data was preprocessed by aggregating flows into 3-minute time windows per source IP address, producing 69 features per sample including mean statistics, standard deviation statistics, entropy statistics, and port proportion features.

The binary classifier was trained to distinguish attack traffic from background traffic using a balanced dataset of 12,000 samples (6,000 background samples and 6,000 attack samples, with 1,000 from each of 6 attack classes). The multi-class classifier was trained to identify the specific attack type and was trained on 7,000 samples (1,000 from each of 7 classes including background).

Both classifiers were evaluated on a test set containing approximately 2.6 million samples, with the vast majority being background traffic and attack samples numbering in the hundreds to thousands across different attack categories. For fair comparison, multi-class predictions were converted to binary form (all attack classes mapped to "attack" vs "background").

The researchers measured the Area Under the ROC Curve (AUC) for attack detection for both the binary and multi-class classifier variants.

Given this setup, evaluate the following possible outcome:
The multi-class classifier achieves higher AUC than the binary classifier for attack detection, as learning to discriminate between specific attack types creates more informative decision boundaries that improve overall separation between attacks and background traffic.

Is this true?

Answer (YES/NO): NO